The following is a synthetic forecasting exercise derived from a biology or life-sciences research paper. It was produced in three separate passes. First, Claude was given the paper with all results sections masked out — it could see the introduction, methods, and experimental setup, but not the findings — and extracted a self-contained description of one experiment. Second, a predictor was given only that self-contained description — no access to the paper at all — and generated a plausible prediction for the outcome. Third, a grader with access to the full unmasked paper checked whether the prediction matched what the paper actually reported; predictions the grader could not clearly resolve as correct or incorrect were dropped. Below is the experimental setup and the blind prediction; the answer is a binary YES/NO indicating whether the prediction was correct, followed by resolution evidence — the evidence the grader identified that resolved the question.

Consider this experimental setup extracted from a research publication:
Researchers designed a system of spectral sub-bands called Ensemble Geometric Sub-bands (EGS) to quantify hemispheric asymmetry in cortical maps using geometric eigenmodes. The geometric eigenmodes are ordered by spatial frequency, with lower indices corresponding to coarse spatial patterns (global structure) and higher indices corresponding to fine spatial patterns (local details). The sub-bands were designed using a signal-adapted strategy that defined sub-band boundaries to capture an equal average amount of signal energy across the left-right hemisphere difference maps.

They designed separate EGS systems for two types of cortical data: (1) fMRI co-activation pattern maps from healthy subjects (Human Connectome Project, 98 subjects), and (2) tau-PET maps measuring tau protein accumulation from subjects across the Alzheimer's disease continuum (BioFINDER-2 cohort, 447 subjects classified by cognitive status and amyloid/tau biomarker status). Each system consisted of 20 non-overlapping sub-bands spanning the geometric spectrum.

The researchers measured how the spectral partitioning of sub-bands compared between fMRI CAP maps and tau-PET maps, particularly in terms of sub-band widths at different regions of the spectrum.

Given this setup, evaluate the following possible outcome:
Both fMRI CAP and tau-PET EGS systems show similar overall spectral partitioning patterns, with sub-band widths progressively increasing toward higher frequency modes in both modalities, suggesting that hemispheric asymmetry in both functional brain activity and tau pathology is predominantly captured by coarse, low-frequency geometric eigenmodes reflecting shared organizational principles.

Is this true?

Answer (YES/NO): NO